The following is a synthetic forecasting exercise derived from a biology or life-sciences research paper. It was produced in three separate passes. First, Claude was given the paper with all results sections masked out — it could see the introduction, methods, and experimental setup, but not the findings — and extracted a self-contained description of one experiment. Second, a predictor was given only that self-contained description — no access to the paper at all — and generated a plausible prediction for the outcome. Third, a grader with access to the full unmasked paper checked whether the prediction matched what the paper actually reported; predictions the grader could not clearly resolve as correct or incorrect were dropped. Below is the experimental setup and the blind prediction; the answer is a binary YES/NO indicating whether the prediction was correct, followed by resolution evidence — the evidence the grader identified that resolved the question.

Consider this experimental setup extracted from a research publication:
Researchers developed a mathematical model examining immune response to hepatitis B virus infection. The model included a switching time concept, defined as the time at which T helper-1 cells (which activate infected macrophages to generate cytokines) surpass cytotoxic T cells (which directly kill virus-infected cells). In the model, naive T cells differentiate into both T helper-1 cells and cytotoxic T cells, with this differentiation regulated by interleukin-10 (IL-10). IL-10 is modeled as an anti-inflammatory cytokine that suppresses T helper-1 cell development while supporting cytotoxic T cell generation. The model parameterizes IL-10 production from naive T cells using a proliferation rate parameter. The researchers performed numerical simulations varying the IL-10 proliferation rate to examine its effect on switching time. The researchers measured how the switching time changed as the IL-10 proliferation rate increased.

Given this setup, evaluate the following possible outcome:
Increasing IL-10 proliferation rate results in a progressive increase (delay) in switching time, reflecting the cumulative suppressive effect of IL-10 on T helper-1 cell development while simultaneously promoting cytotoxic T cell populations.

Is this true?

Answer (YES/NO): NO